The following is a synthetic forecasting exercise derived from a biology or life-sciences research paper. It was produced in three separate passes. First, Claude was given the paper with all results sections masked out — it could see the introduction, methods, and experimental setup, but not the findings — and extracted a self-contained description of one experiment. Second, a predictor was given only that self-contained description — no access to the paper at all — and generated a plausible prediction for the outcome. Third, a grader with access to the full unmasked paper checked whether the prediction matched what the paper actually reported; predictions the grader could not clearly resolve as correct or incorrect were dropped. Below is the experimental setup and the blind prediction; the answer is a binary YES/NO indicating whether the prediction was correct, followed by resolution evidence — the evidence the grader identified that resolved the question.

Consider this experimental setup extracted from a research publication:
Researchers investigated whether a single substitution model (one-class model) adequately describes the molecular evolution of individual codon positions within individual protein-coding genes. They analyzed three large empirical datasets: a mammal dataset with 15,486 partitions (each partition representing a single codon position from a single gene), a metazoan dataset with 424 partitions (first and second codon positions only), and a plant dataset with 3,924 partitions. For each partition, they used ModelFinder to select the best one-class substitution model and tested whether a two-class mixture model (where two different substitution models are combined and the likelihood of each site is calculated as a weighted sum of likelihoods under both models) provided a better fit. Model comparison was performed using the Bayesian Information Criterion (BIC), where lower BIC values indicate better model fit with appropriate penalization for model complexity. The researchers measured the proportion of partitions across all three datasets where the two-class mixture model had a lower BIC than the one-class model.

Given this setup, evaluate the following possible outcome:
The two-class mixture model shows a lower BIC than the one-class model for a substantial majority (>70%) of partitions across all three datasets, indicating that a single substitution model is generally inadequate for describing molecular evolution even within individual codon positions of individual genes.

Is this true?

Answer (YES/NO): YES